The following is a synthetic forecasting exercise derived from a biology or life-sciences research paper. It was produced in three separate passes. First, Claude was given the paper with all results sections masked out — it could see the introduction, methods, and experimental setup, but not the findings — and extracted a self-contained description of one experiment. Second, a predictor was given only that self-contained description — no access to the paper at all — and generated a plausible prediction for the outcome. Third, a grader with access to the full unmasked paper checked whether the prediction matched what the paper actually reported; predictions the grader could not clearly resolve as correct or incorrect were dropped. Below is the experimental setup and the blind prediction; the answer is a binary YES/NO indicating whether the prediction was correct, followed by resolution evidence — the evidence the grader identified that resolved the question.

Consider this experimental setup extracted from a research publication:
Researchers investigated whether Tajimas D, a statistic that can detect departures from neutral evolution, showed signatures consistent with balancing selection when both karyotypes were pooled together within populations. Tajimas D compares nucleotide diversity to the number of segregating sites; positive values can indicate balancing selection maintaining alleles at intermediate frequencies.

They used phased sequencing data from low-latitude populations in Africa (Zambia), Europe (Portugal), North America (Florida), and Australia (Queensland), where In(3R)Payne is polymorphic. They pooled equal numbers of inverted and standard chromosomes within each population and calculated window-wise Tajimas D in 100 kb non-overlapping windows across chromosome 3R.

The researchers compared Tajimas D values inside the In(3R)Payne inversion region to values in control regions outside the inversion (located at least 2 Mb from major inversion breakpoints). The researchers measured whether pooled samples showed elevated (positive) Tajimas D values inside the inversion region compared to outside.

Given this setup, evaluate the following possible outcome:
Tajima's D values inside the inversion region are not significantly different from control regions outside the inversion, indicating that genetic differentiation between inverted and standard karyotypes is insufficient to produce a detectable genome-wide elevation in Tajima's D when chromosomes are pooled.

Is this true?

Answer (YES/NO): NO